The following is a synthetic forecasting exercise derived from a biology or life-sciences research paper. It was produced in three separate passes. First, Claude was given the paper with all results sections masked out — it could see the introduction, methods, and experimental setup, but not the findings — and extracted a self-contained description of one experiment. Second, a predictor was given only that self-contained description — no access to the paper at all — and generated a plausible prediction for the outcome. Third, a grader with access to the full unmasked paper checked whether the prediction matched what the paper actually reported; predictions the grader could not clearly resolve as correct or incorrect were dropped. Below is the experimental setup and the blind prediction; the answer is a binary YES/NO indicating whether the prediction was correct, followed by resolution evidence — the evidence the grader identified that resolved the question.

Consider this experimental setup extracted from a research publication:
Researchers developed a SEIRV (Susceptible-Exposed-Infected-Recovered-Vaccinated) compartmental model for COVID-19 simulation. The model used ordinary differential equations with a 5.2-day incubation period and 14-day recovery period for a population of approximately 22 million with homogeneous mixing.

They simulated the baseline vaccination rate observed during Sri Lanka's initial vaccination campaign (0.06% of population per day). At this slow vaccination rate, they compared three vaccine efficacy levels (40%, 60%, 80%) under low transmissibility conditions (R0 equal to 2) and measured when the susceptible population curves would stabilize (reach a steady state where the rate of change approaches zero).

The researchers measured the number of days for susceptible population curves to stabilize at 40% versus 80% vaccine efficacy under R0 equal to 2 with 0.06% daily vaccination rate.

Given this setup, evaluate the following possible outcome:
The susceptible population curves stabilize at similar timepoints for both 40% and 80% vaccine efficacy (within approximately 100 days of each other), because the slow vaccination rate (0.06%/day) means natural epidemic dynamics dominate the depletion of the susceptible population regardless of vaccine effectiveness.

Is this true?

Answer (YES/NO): YES